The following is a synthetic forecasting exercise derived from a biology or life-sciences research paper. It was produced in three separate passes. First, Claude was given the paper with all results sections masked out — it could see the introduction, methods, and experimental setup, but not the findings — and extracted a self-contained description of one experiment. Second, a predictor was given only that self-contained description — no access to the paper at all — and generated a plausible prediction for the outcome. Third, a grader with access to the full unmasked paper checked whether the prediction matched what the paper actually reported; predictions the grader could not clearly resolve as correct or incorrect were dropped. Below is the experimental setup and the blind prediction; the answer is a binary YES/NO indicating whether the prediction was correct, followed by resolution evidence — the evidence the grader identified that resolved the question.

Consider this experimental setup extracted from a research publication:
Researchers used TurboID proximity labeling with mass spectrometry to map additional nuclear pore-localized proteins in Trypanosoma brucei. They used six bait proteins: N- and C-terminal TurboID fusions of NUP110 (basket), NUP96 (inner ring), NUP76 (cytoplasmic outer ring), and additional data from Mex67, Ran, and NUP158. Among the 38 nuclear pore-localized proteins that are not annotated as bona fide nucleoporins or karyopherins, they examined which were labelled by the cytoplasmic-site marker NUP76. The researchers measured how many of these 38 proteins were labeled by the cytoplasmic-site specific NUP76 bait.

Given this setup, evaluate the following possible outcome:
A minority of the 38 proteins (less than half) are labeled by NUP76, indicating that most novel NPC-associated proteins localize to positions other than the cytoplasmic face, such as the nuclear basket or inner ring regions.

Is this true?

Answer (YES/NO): NO